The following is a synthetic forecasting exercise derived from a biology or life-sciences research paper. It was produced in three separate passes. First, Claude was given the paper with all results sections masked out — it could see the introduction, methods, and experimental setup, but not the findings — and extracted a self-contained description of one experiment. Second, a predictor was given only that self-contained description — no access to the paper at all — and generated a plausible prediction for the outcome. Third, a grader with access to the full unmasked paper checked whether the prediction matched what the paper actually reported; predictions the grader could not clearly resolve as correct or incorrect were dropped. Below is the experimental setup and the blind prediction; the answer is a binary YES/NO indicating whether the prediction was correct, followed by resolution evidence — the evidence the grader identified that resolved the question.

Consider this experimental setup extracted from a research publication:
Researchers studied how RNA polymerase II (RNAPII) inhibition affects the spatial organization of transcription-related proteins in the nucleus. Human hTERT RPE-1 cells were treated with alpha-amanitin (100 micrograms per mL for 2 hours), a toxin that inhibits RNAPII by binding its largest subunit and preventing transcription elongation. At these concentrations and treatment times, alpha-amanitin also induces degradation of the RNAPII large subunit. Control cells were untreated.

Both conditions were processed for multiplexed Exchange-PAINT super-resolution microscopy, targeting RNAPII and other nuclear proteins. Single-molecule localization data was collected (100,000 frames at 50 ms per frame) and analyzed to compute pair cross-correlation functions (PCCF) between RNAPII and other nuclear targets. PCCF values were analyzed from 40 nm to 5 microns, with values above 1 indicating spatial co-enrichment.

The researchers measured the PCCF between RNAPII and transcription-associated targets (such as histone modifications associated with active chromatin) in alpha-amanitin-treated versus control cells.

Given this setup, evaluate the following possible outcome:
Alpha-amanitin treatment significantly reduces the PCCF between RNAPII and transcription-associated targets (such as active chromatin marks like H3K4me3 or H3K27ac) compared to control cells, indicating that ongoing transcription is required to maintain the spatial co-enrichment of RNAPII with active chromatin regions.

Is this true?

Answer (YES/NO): YES